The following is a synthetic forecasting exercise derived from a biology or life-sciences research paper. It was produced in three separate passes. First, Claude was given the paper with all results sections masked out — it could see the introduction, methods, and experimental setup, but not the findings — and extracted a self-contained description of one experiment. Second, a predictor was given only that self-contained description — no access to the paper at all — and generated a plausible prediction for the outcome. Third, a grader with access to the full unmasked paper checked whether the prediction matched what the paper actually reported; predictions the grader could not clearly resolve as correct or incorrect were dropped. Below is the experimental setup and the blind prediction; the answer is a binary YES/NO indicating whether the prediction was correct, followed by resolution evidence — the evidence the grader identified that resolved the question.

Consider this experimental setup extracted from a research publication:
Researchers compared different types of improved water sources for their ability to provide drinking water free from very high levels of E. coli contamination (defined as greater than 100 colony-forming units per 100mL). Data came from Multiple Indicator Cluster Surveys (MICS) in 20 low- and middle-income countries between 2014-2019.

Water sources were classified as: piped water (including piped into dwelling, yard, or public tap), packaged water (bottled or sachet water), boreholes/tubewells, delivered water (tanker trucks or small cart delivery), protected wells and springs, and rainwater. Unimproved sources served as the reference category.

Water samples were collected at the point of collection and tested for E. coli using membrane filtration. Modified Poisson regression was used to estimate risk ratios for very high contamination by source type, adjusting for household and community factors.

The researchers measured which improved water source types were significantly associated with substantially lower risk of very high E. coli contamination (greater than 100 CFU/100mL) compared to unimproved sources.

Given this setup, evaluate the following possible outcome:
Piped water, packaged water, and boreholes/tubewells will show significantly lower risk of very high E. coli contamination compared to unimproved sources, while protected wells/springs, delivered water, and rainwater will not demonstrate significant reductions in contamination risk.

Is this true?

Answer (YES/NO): NO